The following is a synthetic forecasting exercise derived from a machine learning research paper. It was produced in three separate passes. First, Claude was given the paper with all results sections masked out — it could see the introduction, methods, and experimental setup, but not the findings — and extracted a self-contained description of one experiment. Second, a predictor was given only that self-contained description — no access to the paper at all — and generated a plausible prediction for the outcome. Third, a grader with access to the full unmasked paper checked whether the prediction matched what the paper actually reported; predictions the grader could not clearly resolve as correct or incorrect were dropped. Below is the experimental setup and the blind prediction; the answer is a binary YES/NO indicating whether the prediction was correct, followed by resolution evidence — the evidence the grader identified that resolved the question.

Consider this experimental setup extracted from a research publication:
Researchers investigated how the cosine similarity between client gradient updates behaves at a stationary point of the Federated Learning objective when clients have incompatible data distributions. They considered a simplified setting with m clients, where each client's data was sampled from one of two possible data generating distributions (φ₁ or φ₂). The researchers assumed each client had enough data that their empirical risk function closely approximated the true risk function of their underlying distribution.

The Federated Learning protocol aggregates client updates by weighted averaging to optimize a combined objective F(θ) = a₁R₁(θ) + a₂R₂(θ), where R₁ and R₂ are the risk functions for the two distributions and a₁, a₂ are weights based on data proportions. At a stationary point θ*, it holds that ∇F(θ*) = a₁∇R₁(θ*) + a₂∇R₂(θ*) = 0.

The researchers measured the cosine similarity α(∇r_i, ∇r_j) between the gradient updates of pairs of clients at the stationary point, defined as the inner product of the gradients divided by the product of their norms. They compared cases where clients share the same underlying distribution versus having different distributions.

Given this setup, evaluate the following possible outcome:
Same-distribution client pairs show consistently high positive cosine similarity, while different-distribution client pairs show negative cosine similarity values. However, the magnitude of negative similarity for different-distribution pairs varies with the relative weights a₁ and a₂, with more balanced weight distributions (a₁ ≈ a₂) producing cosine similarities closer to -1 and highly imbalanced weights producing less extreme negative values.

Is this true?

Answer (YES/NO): NO